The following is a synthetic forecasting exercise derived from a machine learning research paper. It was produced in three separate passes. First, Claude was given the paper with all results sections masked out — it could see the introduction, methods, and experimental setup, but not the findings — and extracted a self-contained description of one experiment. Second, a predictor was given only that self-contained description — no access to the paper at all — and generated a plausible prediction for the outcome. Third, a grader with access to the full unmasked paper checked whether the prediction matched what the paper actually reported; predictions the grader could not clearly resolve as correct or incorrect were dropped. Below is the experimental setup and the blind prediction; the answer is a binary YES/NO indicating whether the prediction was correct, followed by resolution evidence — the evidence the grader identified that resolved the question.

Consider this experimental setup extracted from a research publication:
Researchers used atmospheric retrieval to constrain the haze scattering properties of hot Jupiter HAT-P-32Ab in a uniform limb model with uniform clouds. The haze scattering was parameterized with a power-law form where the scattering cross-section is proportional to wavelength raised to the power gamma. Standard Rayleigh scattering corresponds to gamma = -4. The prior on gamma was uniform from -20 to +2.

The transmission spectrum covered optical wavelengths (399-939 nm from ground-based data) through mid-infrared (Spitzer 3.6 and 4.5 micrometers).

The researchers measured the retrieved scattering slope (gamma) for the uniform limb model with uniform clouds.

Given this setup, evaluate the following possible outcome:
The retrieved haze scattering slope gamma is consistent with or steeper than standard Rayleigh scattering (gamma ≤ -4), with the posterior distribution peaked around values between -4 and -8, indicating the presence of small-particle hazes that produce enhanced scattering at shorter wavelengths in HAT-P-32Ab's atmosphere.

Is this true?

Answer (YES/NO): NO